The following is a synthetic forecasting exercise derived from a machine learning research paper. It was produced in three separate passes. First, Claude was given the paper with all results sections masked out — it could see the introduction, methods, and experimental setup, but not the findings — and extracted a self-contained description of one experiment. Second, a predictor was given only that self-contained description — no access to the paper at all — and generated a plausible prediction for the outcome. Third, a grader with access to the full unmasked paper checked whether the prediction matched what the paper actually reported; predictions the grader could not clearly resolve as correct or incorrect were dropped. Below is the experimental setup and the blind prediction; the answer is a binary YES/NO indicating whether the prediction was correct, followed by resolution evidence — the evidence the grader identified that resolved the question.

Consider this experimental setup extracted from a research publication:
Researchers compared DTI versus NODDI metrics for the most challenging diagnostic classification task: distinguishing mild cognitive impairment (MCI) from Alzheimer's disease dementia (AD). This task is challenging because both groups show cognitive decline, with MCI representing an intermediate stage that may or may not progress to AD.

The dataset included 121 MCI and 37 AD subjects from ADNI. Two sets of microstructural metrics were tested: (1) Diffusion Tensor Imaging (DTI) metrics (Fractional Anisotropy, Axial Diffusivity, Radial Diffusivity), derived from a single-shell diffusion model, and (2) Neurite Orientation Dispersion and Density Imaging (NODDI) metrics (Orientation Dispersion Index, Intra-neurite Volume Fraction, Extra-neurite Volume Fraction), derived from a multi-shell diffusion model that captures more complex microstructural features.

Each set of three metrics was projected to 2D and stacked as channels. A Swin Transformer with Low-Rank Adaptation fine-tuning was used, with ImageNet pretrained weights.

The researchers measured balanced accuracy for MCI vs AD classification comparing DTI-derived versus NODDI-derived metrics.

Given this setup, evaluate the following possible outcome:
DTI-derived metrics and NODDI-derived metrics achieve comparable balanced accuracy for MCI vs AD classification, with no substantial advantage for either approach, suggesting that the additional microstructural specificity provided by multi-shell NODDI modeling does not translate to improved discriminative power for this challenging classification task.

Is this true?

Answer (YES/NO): NO